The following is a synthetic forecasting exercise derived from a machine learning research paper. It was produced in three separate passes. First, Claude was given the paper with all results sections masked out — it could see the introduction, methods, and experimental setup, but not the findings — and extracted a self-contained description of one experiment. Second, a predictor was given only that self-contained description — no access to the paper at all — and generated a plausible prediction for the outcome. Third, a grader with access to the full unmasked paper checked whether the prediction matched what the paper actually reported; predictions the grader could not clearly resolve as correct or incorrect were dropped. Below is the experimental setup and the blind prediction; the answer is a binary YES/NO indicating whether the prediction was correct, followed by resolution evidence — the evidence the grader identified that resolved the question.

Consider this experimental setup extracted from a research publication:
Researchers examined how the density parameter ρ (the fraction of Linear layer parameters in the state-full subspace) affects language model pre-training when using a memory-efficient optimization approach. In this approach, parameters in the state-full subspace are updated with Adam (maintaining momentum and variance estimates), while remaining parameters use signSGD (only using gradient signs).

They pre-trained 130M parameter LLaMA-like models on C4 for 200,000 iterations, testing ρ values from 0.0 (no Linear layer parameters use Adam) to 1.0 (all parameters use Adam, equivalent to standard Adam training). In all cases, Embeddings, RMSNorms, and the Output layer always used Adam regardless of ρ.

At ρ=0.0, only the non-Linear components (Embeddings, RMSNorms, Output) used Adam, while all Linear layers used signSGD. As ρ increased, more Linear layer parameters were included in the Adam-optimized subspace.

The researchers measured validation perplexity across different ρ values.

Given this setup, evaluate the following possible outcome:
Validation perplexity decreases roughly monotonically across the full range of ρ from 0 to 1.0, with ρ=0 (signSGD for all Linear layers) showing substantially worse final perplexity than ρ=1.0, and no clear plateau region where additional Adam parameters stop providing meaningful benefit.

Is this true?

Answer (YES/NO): NO